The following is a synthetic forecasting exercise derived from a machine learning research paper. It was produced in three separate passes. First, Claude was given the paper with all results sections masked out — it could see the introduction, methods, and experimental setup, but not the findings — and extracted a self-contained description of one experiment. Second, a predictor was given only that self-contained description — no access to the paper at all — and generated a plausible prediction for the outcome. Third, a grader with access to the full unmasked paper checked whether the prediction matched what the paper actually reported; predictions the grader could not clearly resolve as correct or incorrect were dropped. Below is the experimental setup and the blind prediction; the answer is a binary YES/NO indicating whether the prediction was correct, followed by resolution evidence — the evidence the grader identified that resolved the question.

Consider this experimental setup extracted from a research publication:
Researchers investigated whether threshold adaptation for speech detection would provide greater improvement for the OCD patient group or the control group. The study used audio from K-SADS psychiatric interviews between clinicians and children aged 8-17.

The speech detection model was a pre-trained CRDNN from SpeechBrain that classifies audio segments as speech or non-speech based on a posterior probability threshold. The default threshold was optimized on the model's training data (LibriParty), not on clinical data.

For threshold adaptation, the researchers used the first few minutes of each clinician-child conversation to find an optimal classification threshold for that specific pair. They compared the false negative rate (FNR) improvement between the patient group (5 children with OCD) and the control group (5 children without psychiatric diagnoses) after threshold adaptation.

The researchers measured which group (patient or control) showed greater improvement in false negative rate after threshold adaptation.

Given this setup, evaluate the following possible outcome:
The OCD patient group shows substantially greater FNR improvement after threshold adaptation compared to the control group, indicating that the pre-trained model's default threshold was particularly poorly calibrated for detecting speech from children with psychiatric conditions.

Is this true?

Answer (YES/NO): YES